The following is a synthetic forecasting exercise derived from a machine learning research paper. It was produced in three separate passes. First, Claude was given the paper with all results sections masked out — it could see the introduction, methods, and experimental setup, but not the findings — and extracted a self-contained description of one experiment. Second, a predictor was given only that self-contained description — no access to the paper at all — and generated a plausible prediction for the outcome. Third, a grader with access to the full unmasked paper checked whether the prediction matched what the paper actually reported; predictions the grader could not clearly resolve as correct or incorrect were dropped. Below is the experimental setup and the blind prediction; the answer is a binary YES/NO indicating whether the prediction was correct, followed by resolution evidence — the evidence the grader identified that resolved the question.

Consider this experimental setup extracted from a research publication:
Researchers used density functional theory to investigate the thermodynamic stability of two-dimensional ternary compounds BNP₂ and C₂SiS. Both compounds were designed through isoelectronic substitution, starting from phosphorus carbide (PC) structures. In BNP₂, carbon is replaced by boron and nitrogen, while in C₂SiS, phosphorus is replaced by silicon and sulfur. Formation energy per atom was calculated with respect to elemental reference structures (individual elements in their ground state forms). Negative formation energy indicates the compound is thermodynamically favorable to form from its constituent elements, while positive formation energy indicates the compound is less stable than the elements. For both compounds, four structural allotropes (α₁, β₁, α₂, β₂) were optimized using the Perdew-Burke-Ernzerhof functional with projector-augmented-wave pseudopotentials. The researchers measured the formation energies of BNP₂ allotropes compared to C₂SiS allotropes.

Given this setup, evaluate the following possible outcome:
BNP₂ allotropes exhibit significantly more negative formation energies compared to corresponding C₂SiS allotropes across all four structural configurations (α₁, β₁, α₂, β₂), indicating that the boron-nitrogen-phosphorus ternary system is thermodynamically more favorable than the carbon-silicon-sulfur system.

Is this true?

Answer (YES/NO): YES